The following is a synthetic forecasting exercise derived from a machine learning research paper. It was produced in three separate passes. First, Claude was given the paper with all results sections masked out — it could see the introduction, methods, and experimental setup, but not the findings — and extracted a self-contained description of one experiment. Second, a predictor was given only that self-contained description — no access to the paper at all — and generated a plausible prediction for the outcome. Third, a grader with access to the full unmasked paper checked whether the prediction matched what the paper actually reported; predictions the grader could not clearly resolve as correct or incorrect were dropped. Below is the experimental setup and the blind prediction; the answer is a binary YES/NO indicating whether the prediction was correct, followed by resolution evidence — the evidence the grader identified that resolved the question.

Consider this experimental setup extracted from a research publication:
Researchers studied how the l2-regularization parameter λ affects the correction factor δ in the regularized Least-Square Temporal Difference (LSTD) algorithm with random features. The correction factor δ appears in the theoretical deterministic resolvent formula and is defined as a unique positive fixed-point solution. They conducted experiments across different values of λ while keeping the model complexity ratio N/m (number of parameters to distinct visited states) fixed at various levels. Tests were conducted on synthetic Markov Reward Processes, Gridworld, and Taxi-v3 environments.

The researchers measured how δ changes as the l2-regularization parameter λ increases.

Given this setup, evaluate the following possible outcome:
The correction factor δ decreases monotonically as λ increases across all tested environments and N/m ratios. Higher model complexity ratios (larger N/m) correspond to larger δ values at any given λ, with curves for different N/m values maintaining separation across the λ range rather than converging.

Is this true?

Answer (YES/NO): NO